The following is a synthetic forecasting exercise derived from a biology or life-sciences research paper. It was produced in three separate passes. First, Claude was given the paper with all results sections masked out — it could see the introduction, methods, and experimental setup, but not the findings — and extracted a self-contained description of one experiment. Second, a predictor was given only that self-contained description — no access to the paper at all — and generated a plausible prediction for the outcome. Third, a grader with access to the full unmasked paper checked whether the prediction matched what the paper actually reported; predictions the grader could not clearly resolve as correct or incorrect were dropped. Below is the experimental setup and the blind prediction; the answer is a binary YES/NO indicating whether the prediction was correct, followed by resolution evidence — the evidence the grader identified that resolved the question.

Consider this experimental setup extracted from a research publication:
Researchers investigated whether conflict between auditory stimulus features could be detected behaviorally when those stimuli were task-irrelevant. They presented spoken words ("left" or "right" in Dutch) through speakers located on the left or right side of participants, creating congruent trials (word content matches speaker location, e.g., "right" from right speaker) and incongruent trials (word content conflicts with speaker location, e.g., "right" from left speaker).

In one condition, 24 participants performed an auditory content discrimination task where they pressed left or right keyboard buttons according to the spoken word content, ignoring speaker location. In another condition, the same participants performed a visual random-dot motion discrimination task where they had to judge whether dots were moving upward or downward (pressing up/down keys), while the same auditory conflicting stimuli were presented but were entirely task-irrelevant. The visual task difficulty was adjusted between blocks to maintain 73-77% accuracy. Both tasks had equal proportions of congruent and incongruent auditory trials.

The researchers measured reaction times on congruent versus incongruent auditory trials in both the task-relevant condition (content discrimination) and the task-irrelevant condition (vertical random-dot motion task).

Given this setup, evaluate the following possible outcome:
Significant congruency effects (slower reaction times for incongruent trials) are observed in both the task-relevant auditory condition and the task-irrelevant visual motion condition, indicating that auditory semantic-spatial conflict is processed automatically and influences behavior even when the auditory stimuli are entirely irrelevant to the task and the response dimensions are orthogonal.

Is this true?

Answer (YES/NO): NO